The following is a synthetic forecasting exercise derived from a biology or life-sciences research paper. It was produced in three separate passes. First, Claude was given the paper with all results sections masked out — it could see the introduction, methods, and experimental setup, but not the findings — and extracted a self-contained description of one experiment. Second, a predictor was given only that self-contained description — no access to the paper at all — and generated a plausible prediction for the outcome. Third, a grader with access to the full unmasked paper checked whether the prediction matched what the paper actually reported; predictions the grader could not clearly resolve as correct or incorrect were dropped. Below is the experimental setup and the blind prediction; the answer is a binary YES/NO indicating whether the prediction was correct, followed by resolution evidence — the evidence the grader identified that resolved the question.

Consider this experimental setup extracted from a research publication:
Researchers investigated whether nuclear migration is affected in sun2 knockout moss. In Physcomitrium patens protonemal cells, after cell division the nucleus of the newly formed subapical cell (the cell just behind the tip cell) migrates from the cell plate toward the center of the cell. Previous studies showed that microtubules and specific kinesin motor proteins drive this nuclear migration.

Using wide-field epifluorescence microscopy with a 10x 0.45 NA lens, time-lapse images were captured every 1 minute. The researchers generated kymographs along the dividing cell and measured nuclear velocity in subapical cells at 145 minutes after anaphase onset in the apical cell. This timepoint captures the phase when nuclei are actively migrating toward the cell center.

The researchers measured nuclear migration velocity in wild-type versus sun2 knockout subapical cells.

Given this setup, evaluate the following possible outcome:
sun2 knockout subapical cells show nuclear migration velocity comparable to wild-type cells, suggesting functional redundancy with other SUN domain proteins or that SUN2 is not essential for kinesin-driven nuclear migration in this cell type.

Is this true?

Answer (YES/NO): NO